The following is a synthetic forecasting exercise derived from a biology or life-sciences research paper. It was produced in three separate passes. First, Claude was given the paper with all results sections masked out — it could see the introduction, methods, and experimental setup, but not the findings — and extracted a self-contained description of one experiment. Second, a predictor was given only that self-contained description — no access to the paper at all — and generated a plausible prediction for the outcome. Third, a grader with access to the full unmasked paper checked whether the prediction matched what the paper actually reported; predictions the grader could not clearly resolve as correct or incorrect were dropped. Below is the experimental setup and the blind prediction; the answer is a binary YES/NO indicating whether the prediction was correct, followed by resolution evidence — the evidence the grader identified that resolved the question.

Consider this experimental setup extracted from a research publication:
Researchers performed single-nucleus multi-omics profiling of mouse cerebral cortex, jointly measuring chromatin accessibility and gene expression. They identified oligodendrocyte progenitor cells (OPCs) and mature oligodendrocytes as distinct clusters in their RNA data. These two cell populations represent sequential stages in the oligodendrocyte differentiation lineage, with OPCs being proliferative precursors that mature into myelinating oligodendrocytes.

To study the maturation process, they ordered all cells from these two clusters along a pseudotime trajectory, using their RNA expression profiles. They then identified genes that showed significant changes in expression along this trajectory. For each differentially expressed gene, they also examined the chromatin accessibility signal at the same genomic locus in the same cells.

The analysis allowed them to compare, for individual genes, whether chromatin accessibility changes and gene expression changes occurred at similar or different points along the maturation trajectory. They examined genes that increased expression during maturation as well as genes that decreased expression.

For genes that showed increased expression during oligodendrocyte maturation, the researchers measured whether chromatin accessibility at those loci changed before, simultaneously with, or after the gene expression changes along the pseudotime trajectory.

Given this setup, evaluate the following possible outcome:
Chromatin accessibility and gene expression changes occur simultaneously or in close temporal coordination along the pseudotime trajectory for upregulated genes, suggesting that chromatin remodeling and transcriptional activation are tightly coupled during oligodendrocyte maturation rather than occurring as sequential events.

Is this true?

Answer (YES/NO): NO